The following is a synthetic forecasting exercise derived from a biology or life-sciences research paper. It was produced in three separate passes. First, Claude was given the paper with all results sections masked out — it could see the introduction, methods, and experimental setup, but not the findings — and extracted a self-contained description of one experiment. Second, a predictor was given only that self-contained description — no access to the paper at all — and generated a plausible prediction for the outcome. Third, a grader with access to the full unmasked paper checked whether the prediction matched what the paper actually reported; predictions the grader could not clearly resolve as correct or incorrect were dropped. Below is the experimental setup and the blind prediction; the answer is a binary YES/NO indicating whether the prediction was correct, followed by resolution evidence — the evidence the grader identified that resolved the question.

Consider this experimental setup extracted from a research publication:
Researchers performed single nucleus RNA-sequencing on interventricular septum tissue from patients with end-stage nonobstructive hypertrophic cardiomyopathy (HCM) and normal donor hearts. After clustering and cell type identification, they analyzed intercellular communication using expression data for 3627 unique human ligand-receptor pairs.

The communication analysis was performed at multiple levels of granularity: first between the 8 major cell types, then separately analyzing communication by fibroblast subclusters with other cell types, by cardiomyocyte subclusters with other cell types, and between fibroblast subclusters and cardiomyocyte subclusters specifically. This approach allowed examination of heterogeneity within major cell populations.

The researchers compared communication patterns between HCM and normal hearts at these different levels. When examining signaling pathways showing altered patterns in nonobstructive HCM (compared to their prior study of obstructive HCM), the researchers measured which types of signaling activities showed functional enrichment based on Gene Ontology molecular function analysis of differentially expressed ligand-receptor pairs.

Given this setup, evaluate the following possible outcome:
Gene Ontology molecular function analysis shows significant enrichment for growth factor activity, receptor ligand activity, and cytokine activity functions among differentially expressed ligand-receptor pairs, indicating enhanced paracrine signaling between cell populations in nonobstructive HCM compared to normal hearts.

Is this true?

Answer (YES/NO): NO